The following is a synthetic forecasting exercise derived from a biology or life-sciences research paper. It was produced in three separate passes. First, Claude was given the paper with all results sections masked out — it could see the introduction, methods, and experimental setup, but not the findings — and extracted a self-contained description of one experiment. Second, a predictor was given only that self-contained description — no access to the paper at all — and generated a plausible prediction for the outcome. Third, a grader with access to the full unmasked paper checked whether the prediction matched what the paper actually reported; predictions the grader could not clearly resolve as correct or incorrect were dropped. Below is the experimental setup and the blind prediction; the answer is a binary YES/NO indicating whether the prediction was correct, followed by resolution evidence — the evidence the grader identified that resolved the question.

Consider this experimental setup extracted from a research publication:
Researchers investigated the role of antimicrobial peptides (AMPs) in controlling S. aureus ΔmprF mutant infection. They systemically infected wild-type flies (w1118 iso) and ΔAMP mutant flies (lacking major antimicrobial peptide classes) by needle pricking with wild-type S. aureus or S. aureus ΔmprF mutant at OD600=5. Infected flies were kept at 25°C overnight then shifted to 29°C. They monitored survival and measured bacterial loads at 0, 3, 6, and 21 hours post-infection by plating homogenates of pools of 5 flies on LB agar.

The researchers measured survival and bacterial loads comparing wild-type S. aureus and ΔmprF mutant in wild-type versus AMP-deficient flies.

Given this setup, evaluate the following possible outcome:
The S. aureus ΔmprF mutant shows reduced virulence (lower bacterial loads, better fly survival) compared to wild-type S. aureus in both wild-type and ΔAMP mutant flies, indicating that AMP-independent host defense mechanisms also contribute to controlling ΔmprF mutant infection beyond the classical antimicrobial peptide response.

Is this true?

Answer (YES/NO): NO